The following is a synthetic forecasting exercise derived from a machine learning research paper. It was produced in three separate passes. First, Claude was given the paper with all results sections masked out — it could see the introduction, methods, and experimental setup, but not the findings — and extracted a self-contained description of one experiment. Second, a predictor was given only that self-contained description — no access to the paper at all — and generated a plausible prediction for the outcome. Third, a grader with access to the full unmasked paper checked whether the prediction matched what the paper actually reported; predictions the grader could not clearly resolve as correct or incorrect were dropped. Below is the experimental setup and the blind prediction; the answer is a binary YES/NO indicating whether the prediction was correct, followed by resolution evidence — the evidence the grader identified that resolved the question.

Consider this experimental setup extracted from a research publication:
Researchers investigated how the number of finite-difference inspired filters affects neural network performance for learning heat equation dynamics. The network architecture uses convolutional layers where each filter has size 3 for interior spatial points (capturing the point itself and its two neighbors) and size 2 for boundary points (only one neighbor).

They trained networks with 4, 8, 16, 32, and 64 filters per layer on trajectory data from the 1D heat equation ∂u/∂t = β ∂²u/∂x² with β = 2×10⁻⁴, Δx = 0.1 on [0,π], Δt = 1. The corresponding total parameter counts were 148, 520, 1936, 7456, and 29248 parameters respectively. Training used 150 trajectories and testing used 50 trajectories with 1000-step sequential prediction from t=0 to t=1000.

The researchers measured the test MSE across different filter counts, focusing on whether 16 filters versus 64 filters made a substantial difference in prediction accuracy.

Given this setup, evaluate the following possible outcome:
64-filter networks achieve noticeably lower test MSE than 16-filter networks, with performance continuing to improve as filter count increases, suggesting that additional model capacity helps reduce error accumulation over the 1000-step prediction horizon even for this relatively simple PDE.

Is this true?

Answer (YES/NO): NO